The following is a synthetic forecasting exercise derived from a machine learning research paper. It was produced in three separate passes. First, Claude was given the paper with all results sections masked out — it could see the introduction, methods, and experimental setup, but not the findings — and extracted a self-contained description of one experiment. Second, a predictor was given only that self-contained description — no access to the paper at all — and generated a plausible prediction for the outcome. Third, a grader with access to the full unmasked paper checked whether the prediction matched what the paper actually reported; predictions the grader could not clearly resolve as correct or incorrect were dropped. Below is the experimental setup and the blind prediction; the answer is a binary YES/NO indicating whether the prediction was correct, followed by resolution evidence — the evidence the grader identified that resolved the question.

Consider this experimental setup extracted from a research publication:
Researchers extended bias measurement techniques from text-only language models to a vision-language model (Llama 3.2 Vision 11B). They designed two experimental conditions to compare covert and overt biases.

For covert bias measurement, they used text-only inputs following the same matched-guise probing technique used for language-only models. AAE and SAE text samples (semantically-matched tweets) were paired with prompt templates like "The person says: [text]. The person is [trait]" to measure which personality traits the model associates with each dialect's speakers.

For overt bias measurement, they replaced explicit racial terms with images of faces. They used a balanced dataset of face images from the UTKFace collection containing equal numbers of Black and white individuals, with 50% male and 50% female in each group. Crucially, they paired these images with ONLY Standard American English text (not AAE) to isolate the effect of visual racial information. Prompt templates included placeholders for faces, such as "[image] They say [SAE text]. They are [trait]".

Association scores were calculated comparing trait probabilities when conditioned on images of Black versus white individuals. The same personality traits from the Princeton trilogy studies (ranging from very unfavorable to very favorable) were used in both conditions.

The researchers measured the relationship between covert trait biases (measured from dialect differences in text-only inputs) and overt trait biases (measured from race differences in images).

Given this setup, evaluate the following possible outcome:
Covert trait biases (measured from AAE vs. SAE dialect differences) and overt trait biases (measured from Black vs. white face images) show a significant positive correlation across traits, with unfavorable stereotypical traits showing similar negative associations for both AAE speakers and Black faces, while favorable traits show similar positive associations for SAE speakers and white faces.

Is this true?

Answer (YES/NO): NO